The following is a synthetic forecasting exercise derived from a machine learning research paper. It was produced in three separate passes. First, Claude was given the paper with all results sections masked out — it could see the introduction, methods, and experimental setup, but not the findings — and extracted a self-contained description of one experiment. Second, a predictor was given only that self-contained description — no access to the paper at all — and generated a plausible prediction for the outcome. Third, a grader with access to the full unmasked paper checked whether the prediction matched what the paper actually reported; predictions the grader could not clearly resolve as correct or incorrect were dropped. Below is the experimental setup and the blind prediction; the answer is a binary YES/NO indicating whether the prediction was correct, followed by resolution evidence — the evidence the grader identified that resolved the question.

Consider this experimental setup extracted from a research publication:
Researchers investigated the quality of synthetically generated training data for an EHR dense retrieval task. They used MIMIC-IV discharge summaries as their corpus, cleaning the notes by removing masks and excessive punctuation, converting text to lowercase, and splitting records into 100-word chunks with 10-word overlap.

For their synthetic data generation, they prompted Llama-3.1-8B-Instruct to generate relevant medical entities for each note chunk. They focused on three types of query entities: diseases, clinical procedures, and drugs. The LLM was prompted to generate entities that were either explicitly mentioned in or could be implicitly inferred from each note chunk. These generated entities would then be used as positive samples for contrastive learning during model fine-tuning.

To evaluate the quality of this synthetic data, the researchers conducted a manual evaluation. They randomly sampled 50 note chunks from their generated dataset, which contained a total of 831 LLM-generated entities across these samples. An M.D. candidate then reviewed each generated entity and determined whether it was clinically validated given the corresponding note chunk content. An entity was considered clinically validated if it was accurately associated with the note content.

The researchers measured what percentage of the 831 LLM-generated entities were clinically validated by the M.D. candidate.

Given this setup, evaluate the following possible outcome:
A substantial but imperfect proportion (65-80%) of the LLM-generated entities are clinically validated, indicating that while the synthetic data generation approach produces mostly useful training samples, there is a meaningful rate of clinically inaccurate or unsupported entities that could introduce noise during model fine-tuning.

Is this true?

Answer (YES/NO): NO